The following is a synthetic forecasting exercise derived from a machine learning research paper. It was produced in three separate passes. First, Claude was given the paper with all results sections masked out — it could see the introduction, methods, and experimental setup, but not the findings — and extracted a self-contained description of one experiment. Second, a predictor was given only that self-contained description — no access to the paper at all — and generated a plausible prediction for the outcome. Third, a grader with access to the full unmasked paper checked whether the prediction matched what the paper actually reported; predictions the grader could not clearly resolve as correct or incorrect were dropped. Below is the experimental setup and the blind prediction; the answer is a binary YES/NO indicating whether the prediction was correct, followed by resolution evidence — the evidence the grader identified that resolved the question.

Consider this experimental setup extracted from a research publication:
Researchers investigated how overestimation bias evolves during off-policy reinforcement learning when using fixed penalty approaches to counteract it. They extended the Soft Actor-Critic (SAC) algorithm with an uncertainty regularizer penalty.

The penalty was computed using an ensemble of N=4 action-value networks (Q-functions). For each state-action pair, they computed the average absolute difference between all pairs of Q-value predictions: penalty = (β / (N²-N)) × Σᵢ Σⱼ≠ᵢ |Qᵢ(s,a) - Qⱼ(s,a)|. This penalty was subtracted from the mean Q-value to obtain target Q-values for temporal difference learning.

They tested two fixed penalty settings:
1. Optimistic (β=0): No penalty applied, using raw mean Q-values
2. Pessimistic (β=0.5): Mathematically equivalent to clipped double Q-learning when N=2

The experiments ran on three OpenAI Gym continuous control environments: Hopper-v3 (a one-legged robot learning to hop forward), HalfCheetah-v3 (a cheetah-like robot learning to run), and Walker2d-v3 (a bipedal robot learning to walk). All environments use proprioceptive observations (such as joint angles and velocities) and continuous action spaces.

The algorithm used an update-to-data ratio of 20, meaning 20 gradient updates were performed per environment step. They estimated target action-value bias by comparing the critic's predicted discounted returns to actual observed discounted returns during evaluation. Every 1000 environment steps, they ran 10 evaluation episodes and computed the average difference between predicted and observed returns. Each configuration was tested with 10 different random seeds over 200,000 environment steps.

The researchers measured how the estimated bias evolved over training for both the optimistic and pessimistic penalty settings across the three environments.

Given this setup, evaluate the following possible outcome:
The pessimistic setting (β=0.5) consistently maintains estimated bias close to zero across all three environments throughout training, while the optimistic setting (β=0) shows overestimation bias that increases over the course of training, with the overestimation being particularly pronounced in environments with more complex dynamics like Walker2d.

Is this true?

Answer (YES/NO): NO